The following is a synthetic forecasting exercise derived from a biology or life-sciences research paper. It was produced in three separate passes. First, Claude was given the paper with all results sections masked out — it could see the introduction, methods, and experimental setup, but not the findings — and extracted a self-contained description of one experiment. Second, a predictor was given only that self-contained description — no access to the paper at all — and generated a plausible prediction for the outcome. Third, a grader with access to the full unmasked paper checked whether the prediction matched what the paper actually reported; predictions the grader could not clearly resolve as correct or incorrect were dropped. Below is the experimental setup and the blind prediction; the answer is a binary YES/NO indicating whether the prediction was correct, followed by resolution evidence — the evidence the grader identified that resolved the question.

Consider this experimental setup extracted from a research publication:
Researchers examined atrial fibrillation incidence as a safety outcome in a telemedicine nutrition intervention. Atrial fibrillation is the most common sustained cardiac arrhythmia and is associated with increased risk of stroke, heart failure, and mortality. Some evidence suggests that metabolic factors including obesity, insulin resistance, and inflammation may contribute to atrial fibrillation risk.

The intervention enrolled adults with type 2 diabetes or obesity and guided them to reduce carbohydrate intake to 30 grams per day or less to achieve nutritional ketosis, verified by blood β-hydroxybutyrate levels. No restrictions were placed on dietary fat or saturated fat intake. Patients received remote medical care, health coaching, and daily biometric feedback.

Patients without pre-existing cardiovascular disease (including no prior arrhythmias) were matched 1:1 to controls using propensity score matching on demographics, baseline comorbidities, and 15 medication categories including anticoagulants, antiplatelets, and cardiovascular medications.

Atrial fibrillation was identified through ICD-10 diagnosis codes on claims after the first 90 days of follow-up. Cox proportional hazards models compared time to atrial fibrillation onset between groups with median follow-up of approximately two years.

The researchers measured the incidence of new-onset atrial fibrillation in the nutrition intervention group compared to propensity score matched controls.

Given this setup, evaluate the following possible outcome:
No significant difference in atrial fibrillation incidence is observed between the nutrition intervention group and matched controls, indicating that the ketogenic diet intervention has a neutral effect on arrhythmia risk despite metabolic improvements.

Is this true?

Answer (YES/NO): NO